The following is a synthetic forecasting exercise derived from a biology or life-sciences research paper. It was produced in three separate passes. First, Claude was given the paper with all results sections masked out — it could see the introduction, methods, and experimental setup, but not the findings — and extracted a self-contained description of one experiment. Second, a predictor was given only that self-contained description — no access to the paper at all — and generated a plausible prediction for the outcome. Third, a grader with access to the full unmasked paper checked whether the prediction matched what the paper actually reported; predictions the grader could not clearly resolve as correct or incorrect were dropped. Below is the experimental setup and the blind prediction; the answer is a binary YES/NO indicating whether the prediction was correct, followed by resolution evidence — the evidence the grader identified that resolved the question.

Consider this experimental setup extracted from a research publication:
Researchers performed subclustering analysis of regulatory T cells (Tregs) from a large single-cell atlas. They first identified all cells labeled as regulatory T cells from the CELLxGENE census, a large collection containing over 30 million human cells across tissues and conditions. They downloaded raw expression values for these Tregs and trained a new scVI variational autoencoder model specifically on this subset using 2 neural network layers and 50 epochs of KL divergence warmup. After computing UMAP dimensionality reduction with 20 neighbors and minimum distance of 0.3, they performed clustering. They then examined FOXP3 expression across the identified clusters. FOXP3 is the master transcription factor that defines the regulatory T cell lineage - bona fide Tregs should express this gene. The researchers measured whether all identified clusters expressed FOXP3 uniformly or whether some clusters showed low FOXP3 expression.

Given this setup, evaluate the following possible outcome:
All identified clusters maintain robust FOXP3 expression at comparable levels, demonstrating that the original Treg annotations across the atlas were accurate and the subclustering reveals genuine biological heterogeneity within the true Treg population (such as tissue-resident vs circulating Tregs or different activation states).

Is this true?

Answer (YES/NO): NO